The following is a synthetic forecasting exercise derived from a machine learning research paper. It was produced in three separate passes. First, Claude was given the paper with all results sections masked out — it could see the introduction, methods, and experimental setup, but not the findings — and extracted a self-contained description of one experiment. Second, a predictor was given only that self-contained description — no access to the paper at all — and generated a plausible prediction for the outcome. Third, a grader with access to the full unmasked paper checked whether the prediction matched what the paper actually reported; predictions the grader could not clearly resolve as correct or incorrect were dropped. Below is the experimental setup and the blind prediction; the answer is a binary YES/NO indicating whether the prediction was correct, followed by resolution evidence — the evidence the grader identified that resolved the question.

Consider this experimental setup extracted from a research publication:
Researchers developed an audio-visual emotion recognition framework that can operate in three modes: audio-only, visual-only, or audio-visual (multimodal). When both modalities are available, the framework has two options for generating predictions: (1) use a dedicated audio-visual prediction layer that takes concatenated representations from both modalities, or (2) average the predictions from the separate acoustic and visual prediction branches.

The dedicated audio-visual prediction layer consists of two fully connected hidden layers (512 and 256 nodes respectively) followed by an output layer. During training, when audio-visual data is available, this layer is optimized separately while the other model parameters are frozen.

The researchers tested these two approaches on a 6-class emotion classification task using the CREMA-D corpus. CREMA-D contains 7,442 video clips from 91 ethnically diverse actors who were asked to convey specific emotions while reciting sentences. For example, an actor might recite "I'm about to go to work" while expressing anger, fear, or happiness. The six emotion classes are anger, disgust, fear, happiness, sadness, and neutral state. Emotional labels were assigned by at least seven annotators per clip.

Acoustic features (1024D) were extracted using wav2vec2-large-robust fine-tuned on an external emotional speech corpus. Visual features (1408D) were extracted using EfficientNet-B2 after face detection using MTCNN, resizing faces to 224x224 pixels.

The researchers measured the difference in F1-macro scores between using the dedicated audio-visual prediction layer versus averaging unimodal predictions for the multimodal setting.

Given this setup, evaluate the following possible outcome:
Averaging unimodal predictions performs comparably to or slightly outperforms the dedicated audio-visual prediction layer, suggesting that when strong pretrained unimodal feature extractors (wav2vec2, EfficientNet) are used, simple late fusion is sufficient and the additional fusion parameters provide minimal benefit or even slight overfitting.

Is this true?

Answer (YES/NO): NO